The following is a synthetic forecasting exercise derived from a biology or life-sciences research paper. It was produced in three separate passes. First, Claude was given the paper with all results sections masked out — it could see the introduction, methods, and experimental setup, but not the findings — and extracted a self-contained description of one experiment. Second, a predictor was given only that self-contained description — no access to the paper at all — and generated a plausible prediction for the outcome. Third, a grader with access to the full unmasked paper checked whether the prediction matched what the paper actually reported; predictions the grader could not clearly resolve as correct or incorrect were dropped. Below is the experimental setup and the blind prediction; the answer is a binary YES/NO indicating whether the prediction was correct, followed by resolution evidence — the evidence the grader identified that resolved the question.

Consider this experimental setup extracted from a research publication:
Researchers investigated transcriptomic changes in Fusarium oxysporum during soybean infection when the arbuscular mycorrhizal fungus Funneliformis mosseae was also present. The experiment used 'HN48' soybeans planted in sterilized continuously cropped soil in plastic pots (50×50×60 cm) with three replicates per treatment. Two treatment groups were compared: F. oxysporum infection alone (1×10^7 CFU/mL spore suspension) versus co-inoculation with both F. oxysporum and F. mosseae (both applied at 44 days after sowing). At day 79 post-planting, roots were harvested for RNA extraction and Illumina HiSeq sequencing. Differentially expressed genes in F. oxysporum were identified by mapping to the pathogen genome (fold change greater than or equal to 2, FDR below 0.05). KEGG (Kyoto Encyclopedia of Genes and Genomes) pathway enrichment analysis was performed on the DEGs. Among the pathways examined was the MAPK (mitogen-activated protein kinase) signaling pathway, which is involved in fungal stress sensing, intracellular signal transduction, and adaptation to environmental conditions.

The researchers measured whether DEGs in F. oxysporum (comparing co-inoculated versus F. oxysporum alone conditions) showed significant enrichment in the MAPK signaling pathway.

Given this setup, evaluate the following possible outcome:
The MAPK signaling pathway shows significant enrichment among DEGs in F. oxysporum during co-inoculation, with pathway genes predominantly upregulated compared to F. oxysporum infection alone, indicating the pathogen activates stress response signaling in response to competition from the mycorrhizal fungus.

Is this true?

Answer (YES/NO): NO